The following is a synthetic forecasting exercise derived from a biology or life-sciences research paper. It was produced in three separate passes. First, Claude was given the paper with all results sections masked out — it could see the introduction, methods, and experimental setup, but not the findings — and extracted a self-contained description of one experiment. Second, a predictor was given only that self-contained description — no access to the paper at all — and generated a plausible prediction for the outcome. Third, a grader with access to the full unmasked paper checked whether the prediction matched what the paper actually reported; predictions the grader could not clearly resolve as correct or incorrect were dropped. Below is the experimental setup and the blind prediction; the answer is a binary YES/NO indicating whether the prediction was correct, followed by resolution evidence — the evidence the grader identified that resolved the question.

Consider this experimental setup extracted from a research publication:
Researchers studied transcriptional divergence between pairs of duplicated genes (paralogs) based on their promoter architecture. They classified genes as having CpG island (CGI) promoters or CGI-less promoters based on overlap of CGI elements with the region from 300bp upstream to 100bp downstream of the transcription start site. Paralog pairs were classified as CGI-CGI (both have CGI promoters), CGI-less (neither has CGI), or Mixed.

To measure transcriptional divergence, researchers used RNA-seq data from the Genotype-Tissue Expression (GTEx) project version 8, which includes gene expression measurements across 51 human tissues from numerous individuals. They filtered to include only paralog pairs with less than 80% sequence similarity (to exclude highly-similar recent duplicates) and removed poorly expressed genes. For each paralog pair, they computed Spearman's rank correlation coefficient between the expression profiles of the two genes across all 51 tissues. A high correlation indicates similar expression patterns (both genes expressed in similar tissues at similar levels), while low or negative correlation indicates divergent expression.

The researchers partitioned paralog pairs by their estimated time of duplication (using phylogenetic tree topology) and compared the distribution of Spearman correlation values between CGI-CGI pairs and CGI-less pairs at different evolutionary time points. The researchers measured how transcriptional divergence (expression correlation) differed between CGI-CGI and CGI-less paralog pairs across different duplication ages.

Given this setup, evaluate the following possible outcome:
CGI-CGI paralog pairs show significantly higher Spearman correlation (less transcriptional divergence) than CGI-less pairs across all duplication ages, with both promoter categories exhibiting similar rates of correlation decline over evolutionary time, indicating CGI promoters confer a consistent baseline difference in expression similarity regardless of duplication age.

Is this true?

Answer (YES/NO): NO